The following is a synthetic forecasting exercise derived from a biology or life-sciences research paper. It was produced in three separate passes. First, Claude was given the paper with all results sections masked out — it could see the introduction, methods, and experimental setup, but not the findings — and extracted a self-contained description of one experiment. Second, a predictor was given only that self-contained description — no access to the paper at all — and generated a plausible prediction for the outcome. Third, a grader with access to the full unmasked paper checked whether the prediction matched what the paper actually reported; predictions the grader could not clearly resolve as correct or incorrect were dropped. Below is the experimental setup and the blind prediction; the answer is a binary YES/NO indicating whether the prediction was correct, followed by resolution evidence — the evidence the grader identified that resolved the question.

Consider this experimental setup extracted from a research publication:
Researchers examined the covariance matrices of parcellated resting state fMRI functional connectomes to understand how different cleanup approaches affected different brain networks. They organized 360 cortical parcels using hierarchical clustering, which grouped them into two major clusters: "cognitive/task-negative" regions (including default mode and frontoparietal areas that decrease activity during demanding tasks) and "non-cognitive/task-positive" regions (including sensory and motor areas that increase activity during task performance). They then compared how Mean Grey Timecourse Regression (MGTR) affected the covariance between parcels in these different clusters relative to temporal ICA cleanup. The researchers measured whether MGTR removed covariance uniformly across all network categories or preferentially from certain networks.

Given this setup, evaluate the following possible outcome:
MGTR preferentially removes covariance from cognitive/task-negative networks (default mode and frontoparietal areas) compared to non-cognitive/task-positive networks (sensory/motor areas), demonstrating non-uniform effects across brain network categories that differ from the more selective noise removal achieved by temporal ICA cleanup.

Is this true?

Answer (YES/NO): NO